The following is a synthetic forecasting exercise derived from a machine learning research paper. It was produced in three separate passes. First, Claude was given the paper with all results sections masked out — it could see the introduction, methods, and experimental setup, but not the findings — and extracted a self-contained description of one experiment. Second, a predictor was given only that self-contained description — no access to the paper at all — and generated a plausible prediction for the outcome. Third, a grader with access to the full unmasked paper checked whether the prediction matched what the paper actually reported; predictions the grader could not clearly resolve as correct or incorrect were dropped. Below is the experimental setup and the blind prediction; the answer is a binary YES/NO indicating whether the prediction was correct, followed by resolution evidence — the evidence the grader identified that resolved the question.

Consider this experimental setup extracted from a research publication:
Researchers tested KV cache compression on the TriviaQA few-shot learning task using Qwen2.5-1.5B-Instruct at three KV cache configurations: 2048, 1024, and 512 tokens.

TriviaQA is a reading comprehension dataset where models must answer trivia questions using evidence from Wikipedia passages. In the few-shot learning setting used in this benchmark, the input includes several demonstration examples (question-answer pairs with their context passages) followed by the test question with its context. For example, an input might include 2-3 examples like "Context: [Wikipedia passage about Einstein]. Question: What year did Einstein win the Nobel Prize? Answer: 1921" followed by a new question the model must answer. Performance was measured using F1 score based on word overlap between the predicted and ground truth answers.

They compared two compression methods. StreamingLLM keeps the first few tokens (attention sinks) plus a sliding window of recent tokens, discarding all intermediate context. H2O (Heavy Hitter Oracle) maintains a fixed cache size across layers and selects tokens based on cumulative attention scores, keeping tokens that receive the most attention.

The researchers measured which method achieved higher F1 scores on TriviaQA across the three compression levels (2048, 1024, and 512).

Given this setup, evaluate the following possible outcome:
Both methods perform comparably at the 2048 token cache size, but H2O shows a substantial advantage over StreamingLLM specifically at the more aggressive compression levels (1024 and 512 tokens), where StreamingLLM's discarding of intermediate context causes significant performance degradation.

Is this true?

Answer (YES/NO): NO